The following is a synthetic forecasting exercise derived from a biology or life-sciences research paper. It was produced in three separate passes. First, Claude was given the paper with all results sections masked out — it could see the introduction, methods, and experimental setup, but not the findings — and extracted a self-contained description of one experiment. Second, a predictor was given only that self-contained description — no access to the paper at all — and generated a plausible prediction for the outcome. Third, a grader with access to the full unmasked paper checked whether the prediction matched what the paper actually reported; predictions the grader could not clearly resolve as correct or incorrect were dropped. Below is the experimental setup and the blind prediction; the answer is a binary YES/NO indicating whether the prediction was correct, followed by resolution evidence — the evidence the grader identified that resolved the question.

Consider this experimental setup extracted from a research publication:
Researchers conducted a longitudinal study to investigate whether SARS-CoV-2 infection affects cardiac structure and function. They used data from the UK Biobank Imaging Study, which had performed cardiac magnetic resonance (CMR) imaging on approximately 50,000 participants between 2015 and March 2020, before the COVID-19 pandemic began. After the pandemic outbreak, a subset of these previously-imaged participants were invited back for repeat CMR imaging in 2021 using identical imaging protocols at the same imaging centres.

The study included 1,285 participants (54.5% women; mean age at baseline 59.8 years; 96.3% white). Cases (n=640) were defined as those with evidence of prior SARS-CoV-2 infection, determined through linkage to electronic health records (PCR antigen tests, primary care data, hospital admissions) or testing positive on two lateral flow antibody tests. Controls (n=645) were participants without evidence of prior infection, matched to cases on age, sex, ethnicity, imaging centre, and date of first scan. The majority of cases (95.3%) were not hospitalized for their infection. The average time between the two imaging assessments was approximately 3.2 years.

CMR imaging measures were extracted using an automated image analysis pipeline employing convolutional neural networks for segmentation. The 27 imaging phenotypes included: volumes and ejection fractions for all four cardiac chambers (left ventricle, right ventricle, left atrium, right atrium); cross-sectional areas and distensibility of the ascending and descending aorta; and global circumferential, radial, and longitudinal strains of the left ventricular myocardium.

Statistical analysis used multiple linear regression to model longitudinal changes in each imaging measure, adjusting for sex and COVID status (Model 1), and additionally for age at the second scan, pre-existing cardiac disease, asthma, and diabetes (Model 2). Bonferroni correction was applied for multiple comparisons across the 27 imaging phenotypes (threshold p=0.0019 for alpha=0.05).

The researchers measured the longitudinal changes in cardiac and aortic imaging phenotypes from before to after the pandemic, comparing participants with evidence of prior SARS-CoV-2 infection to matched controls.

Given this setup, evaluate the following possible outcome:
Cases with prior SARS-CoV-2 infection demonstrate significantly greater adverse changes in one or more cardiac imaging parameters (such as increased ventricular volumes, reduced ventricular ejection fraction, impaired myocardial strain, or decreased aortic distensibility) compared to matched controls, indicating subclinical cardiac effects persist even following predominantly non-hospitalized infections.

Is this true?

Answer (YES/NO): NO